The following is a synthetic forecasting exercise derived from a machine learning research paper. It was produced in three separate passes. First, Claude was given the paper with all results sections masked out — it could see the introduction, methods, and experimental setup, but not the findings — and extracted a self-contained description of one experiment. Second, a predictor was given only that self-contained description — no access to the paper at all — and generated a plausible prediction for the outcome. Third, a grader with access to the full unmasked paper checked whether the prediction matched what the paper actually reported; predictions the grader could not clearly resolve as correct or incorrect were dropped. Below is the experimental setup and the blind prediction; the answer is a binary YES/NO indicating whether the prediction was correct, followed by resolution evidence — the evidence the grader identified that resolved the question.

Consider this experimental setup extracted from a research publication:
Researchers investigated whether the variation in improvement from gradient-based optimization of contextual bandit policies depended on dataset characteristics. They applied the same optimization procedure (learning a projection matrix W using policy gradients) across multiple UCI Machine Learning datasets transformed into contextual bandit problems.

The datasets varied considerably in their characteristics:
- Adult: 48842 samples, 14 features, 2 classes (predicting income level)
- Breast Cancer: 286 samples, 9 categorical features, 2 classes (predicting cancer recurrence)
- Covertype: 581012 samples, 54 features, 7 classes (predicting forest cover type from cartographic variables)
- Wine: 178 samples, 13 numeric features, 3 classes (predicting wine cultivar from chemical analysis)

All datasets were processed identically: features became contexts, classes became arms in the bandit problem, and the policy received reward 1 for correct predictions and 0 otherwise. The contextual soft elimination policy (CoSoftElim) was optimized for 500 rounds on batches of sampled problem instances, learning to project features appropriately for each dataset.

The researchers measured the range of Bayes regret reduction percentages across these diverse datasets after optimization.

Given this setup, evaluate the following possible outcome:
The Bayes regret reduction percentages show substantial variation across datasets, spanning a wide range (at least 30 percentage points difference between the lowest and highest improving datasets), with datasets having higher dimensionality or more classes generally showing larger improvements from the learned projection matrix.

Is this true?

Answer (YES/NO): NO